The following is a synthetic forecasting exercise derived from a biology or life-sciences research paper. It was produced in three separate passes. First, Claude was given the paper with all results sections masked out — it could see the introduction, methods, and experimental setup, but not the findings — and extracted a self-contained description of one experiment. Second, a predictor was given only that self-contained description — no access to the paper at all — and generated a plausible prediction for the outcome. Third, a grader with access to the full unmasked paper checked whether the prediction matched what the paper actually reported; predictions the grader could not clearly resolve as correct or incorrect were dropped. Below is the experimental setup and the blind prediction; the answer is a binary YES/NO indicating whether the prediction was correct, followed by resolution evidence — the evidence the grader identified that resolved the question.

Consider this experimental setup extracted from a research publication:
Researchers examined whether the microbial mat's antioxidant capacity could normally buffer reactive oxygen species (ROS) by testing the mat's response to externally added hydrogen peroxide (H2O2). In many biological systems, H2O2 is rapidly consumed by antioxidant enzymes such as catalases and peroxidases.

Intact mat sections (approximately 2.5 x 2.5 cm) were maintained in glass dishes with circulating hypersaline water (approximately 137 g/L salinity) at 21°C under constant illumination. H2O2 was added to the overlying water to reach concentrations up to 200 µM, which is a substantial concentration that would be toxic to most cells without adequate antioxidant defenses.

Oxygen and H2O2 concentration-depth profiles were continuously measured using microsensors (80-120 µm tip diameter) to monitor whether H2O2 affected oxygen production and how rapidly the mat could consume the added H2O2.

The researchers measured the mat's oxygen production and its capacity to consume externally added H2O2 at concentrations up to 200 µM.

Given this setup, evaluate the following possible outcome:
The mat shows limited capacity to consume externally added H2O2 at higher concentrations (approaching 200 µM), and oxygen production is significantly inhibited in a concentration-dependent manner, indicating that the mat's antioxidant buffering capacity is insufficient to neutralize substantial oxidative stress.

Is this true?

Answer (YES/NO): NO